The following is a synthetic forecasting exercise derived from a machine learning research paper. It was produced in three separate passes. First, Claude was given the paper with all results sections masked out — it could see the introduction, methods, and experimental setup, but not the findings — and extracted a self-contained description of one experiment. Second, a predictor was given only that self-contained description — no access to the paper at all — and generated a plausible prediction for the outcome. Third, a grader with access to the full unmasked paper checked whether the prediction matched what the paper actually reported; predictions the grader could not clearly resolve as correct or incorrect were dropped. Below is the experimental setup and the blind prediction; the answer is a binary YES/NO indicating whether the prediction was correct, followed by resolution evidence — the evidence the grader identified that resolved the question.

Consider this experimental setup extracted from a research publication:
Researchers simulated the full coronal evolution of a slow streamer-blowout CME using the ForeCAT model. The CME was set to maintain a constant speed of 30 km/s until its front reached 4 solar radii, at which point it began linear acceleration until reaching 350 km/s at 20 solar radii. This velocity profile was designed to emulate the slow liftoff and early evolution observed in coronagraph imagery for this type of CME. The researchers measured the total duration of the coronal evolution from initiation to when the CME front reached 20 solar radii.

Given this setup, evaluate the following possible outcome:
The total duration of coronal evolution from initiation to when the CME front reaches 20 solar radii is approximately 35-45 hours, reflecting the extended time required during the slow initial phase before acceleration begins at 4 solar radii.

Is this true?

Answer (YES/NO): NO